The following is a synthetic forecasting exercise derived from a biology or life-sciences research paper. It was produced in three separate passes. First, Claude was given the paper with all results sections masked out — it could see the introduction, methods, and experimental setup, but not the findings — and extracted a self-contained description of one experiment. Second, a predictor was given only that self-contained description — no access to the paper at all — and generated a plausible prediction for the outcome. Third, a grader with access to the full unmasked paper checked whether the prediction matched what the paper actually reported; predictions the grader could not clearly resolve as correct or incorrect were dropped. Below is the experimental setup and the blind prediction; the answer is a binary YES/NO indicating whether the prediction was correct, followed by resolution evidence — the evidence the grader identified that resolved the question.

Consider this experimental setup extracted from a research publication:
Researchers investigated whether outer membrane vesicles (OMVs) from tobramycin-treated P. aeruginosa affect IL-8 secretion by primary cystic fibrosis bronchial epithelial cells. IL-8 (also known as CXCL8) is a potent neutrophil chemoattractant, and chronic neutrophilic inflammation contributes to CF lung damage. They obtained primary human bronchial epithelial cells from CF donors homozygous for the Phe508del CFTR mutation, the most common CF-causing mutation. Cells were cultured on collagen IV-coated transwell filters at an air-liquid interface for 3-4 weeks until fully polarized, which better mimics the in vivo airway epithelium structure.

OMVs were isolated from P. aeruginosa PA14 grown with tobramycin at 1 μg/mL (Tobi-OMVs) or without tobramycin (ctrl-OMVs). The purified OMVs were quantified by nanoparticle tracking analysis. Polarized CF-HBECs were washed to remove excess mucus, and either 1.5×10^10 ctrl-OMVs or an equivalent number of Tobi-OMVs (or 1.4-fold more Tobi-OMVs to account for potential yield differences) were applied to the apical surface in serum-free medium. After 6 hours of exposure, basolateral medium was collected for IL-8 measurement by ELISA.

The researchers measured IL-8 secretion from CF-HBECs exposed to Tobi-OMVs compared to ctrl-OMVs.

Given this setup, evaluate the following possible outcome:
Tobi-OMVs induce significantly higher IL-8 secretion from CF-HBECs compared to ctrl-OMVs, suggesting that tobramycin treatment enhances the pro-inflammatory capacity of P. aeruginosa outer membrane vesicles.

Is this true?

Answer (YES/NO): NO